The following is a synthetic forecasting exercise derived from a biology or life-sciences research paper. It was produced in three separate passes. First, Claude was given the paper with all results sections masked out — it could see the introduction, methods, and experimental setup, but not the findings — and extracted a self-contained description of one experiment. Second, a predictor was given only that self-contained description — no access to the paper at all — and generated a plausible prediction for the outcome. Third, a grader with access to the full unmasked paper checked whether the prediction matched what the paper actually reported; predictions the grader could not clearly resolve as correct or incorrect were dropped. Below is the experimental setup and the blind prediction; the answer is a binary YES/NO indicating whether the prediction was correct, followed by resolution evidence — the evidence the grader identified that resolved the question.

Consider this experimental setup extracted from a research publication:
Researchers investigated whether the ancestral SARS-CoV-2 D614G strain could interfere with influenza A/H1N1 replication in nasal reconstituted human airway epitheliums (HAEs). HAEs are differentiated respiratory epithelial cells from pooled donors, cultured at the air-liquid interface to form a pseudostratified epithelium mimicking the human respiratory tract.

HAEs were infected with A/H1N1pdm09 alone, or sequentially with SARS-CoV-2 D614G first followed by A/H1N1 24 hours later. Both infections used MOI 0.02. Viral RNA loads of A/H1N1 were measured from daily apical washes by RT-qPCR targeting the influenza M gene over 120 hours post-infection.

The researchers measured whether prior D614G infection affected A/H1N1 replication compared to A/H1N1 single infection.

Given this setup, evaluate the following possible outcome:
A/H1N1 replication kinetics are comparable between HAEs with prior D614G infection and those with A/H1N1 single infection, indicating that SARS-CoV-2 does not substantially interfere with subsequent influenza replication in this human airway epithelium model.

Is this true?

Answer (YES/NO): YES